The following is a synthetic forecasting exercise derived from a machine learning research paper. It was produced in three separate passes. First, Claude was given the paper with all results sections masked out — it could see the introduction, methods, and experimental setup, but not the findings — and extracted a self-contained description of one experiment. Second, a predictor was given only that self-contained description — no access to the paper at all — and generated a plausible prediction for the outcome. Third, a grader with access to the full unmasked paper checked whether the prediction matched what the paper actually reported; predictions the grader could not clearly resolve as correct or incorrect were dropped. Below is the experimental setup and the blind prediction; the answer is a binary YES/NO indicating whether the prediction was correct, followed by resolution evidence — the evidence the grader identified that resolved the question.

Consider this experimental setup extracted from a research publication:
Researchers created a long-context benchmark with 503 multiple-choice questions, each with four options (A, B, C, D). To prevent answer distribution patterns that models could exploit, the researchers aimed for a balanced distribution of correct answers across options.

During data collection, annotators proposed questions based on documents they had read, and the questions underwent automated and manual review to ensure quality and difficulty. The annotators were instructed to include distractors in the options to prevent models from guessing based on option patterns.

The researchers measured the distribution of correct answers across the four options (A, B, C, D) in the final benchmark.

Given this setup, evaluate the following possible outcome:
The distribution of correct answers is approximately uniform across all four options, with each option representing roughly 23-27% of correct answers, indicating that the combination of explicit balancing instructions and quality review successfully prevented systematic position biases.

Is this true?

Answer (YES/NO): NO